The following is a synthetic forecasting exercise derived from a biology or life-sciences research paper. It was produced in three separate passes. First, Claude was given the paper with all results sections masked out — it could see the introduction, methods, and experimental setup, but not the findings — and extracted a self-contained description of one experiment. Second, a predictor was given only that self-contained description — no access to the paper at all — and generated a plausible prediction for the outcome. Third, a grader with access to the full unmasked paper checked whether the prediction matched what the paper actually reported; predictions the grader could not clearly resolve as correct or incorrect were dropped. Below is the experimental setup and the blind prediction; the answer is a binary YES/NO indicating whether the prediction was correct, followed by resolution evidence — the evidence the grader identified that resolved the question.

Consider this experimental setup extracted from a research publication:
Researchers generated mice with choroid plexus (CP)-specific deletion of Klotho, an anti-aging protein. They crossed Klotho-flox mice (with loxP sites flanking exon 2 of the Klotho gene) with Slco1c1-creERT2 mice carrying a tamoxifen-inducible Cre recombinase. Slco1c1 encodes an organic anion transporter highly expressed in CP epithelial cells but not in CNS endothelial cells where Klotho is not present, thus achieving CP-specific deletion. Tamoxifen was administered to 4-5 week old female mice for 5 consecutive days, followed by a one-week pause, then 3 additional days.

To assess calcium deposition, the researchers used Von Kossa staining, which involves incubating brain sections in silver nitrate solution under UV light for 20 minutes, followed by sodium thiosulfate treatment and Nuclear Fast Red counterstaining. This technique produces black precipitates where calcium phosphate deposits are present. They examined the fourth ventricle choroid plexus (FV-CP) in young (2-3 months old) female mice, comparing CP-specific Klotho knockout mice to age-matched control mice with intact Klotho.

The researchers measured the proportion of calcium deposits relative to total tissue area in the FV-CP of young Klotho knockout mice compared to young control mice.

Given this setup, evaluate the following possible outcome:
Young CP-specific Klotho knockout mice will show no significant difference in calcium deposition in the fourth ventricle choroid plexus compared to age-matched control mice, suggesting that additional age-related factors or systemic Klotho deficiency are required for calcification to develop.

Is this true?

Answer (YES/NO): NO